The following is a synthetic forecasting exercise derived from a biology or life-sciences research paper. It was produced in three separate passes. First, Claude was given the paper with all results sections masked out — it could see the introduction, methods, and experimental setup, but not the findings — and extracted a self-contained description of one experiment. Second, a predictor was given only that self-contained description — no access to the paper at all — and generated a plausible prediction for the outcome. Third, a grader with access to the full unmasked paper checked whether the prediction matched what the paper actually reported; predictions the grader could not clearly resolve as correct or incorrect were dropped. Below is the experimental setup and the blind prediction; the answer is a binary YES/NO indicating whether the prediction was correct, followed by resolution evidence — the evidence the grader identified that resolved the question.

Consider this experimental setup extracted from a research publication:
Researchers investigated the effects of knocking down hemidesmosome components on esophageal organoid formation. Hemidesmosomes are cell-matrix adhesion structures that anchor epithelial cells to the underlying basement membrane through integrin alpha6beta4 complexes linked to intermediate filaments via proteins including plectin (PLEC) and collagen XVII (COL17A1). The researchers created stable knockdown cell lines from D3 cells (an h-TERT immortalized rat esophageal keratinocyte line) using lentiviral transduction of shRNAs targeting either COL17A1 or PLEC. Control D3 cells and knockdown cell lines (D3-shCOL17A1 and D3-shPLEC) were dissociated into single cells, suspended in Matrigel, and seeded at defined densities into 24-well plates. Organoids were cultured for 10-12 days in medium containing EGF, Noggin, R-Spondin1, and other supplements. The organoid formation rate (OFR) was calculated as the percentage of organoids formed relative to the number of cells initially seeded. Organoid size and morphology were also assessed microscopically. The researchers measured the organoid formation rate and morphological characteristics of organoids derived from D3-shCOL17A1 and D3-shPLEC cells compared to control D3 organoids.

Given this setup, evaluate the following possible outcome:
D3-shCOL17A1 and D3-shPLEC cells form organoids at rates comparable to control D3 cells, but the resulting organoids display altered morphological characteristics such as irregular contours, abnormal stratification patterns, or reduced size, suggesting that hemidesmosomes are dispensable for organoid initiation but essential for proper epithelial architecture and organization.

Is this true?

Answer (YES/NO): NO